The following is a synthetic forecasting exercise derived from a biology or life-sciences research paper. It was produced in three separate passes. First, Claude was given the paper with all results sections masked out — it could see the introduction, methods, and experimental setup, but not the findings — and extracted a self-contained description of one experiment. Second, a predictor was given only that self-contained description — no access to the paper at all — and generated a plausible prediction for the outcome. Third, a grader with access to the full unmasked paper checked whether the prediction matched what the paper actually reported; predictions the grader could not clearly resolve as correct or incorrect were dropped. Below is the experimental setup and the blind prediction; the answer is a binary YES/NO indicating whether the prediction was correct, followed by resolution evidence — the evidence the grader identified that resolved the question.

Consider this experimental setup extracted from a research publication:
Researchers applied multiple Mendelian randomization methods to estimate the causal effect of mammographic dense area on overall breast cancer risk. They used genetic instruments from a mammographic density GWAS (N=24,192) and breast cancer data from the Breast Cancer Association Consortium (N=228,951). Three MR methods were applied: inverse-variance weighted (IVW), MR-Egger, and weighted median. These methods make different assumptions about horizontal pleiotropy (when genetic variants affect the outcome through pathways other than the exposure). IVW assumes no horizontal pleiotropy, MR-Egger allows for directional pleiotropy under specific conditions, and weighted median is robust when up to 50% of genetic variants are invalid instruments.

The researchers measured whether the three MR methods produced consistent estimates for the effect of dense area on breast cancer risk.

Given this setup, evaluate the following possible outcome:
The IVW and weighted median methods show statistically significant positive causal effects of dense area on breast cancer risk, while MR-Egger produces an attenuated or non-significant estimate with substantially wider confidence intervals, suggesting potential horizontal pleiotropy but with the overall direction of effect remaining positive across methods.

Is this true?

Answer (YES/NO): NO